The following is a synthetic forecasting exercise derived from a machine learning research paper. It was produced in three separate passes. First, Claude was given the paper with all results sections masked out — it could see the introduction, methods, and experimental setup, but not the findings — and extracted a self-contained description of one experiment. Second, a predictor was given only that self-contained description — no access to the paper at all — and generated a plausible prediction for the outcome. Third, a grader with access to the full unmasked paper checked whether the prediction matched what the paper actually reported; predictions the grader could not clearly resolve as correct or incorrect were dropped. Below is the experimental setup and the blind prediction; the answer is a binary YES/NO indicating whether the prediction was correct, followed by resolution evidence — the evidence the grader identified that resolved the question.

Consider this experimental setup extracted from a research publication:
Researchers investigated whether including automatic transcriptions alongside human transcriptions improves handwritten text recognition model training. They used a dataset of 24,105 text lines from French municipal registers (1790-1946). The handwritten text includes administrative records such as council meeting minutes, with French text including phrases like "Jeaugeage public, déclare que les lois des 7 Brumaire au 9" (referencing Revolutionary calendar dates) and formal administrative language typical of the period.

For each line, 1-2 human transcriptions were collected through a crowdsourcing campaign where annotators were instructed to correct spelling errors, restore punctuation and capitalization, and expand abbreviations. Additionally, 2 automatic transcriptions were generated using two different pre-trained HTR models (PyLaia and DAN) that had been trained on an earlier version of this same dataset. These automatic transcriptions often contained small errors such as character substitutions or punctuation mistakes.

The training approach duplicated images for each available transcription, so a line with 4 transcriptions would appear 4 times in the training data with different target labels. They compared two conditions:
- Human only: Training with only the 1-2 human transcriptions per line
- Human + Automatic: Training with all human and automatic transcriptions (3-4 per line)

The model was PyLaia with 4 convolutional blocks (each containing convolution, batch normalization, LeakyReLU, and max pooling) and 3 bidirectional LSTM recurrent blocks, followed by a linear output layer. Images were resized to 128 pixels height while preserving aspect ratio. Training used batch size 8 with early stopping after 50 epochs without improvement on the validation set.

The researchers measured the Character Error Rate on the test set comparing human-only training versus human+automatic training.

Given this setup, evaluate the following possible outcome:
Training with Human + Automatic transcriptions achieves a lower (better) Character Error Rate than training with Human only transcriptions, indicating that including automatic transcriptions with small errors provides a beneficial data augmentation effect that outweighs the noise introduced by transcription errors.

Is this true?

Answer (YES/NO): YES